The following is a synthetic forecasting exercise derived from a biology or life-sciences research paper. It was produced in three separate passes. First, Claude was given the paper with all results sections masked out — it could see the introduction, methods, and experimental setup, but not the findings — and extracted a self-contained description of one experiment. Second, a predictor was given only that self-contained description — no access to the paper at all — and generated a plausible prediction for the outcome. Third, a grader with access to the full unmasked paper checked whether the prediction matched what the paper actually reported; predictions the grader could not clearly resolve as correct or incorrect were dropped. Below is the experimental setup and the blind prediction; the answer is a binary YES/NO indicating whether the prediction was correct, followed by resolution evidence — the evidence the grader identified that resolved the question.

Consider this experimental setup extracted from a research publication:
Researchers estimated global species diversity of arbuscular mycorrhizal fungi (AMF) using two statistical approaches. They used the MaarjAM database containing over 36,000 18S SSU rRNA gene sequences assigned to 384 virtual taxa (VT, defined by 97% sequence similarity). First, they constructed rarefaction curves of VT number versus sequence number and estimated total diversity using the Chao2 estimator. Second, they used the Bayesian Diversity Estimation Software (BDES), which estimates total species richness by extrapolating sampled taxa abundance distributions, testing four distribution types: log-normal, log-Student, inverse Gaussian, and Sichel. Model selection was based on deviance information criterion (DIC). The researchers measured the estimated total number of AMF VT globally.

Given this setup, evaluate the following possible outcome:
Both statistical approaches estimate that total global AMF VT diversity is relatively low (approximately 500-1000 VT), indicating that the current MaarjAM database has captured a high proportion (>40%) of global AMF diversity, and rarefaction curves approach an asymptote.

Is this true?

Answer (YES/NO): NO